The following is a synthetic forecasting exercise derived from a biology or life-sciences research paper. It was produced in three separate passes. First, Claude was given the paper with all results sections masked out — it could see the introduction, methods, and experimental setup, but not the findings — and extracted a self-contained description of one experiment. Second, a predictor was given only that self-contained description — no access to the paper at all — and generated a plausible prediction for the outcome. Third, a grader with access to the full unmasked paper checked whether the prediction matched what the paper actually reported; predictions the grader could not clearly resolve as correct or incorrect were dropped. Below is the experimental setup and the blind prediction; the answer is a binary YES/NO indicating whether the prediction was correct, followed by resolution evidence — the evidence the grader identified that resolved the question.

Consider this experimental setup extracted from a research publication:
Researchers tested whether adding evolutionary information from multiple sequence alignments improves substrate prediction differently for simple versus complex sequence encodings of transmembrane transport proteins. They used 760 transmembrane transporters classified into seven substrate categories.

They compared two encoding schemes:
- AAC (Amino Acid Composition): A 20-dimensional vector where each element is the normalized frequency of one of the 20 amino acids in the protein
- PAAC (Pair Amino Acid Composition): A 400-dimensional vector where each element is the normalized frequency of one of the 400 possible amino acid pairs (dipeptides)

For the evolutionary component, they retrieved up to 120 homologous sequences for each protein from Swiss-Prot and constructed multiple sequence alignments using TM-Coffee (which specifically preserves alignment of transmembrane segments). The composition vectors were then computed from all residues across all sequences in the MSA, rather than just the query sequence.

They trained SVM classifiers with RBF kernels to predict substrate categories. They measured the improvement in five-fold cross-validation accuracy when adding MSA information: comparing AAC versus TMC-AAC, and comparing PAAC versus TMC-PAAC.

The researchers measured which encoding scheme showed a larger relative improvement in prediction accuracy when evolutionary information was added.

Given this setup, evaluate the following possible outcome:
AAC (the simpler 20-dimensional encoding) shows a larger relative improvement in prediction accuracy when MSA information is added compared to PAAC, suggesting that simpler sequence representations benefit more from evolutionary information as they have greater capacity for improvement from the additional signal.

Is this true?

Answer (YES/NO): YES